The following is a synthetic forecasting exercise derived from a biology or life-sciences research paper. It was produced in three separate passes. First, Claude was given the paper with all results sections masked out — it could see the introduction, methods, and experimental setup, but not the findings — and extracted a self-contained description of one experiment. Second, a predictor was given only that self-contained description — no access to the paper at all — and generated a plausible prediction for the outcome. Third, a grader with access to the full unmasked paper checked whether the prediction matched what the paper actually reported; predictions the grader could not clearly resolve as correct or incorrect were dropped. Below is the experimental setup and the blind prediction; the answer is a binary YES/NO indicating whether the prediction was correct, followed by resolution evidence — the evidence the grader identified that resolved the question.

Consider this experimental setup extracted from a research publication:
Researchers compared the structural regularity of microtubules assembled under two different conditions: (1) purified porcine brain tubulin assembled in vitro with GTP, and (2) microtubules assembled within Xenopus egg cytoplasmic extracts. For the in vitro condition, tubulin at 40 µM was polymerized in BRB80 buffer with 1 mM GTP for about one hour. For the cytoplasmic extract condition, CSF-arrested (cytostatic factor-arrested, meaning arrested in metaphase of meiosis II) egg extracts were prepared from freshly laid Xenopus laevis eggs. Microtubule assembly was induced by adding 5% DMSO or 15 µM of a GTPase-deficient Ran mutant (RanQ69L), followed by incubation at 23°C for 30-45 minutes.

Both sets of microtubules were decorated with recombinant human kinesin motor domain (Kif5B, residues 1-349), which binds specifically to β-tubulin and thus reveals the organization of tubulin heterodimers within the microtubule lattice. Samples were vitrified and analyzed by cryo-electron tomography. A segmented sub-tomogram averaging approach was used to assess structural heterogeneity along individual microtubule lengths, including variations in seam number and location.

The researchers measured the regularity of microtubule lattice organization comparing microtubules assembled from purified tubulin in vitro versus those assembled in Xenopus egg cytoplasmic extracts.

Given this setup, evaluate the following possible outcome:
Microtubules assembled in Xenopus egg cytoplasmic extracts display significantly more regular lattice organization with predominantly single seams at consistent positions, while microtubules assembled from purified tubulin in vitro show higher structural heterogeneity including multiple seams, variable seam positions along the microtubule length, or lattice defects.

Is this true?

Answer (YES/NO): YES